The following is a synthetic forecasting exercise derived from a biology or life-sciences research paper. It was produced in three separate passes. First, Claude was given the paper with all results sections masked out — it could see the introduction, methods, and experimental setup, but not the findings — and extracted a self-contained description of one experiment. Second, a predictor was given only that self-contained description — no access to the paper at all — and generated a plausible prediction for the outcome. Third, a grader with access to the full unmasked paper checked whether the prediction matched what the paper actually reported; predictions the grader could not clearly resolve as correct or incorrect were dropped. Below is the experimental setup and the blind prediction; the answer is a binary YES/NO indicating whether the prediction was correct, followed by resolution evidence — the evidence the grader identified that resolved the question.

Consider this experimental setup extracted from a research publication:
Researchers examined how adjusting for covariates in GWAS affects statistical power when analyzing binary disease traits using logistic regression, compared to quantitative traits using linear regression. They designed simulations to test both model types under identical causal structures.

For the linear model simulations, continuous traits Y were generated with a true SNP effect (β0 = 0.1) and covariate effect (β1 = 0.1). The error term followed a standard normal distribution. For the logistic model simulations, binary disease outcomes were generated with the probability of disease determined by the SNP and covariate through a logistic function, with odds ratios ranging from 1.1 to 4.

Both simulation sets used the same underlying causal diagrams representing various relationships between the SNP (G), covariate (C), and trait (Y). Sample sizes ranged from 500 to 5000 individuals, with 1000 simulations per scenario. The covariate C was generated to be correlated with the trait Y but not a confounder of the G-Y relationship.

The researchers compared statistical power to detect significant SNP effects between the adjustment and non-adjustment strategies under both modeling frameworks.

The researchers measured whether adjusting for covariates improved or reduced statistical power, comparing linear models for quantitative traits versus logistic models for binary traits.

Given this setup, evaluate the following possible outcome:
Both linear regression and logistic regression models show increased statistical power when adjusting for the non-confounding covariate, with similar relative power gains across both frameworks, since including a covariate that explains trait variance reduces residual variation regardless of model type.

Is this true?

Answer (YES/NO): NO